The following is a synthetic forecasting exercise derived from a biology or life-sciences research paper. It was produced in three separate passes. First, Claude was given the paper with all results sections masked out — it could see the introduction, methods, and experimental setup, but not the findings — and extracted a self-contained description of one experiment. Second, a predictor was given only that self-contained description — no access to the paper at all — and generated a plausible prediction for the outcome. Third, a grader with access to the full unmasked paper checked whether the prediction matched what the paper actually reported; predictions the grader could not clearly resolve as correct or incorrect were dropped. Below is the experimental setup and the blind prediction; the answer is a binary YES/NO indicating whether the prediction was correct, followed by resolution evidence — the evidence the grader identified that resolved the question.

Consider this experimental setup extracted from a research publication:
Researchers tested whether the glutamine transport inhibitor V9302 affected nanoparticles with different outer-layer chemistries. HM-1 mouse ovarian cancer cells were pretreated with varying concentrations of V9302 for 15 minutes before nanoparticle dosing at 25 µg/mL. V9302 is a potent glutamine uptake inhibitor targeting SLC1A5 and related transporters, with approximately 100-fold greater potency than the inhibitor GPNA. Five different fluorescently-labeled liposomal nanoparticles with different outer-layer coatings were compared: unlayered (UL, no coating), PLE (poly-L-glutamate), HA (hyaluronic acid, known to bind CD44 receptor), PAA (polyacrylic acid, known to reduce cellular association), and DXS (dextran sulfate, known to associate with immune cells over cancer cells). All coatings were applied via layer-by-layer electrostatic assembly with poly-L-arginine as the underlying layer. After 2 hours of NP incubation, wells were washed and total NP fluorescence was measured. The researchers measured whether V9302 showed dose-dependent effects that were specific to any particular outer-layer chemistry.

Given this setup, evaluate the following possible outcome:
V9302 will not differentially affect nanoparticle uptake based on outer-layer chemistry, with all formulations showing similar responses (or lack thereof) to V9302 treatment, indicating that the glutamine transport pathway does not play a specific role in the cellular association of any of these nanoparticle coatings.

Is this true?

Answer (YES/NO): NO